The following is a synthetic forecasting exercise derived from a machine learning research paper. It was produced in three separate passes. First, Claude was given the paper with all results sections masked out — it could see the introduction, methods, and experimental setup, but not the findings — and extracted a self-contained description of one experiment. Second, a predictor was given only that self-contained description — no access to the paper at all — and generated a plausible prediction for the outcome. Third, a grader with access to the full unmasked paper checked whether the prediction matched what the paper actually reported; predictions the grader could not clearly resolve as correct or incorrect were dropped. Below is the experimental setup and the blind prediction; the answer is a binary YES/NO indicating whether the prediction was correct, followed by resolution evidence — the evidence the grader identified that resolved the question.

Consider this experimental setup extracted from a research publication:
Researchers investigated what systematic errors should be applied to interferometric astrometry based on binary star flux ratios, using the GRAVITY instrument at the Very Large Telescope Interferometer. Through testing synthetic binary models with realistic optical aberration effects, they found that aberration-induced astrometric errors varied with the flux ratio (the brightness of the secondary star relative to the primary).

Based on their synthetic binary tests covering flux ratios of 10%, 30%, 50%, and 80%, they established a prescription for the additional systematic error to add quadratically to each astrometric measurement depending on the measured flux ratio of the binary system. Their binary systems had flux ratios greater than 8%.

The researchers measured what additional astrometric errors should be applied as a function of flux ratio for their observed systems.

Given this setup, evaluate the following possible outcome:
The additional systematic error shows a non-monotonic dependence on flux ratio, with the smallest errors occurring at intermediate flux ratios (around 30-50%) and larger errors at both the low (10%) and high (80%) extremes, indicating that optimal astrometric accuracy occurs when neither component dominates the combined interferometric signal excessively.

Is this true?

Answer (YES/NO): NO